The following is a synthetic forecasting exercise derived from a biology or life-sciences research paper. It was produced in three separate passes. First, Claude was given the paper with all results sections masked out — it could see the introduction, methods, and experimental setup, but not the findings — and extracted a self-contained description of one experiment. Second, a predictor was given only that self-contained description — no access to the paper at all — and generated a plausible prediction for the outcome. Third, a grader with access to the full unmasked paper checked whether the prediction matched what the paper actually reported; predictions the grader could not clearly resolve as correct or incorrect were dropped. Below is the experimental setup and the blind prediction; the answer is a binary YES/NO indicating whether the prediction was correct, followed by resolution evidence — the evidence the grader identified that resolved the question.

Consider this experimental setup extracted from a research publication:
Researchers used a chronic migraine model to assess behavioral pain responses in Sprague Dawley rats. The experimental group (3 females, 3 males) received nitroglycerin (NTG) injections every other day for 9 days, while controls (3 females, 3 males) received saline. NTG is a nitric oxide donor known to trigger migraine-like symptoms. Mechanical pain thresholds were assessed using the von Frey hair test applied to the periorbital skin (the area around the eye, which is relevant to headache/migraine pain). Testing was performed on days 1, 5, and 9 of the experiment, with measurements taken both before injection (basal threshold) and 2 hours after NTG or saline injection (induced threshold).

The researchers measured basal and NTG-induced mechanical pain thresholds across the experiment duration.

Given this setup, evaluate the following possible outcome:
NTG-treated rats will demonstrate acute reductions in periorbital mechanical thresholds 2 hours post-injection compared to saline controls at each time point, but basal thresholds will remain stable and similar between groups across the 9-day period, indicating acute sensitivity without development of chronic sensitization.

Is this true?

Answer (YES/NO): NO